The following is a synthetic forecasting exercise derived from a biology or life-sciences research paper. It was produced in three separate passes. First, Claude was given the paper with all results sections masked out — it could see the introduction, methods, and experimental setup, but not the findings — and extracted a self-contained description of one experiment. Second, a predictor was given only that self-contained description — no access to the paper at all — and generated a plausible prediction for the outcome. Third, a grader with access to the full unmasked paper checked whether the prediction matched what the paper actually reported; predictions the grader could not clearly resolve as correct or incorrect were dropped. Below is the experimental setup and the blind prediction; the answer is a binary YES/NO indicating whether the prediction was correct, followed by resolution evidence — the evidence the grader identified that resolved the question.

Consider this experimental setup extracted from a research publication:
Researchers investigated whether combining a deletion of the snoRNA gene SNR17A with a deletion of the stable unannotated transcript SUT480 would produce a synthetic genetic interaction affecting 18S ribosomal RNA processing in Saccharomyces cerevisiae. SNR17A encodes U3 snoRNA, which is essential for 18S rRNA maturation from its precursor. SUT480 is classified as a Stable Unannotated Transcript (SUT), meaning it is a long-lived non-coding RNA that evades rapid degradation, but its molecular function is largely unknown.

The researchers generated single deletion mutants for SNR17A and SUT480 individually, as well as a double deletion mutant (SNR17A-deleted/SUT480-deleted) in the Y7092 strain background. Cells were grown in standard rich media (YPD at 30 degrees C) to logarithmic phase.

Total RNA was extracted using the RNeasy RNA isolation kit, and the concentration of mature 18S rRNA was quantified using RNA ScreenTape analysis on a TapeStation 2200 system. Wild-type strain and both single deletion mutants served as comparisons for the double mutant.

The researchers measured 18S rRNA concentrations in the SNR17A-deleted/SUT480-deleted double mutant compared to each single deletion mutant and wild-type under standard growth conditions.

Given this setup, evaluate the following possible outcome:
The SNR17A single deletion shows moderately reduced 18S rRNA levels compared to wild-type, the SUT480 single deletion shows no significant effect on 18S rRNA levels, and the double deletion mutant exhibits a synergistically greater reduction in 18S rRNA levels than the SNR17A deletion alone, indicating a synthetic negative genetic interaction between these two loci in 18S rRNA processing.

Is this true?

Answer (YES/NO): NO